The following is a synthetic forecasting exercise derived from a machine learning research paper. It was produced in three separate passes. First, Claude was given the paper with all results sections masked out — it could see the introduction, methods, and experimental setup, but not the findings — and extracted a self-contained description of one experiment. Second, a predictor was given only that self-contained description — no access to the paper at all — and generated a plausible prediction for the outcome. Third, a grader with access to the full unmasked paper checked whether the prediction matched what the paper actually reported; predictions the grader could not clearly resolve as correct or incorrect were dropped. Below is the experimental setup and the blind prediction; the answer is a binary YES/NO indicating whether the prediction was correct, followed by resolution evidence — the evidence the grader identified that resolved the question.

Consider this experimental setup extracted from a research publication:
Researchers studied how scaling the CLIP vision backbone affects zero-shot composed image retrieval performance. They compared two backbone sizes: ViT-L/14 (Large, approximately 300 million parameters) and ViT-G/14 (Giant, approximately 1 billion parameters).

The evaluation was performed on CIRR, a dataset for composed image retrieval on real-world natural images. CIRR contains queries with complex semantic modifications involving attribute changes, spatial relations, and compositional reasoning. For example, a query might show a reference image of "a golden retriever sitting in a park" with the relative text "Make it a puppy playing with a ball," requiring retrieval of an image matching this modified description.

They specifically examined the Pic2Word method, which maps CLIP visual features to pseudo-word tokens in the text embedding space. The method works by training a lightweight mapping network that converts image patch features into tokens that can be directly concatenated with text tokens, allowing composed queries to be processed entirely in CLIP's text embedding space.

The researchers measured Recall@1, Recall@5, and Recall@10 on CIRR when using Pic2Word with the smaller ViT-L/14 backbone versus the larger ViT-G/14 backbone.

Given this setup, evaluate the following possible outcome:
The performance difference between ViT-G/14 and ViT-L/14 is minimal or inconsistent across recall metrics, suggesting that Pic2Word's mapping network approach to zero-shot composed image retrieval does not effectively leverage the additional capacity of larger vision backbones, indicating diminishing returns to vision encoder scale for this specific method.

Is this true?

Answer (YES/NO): NO